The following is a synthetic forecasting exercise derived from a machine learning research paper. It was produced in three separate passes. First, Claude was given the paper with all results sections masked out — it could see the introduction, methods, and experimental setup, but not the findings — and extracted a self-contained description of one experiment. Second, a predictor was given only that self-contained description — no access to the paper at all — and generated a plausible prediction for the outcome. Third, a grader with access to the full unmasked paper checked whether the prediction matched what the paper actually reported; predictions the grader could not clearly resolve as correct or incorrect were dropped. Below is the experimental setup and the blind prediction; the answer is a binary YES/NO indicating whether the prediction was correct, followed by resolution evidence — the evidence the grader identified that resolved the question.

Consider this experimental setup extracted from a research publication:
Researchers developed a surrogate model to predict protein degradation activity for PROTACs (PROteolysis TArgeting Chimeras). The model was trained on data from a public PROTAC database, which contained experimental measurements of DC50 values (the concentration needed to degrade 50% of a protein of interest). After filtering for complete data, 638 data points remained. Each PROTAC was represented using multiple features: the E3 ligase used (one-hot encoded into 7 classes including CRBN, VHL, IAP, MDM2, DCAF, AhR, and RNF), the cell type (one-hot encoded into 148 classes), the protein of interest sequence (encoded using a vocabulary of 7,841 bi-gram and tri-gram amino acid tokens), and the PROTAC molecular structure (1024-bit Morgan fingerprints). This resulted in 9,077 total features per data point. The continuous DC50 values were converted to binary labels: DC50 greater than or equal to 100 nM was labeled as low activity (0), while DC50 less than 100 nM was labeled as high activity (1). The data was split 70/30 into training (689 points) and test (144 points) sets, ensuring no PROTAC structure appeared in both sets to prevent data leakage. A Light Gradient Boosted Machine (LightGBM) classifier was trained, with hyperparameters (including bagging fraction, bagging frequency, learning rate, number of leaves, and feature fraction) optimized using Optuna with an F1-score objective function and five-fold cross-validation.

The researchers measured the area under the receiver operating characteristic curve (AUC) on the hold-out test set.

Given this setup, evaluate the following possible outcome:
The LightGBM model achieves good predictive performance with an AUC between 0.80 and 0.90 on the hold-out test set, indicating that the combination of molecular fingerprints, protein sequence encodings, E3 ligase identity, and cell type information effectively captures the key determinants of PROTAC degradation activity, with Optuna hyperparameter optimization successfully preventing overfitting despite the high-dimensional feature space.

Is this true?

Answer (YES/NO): YES